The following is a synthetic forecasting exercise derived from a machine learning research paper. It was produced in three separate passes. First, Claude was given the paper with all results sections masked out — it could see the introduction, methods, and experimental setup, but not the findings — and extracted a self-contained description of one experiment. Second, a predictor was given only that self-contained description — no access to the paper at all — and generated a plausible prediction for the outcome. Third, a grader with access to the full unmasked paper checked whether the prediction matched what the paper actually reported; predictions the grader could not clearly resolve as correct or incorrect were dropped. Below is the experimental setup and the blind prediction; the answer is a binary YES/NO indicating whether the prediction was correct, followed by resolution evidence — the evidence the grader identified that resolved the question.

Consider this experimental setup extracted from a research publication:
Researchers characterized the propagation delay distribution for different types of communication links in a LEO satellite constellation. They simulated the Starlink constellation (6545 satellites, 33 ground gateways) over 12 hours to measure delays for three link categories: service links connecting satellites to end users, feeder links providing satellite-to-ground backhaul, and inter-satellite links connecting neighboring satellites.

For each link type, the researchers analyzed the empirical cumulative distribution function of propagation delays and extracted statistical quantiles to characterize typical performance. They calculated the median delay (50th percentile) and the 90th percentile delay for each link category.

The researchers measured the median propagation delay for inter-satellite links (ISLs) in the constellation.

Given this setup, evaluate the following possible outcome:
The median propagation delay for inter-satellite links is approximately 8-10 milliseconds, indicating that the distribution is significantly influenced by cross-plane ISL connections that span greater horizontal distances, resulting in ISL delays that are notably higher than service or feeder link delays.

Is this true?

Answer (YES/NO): NO